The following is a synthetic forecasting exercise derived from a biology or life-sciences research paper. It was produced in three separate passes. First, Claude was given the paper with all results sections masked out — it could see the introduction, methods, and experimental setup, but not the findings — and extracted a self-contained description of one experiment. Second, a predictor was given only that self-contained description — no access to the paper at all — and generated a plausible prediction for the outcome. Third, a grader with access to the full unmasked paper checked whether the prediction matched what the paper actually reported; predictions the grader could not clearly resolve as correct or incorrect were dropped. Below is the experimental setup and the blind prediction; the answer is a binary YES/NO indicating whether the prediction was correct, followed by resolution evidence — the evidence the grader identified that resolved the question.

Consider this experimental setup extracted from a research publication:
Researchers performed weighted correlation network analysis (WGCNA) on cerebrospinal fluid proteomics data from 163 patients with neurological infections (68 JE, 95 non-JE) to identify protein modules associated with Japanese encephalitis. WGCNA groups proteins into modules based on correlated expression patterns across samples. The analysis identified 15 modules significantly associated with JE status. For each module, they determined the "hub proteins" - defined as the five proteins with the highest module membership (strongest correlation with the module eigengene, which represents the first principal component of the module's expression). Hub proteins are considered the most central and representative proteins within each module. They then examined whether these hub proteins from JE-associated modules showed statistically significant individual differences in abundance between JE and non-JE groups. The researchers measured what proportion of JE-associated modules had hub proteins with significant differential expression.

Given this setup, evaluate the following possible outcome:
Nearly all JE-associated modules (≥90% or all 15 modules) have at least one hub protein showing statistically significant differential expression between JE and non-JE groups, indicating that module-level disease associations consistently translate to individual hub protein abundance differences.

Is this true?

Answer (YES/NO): NO